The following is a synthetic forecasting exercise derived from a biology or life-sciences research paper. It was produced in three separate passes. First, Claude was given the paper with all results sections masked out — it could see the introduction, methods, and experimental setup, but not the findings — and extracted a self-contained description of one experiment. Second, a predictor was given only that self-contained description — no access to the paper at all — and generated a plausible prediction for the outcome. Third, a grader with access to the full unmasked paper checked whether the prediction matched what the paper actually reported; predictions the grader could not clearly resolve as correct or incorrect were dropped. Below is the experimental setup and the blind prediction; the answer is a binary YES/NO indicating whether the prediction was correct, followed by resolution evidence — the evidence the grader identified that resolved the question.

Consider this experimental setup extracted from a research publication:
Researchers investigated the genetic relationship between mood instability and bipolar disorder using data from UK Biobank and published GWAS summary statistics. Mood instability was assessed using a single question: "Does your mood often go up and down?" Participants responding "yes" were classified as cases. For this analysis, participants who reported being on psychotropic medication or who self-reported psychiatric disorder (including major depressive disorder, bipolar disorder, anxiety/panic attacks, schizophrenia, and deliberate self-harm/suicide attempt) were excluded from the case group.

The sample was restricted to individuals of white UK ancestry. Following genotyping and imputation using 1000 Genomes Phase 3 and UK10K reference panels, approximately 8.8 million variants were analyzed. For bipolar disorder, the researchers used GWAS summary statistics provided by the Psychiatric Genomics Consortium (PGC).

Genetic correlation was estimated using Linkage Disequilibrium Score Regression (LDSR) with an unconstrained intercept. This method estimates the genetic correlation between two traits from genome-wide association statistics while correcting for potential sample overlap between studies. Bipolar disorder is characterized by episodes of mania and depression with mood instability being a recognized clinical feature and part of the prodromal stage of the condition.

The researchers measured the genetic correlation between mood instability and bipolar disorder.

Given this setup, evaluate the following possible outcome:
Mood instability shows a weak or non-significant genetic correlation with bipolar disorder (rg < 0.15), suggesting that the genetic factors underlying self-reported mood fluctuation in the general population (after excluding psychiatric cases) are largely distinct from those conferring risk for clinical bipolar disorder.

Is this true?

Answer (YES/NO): YES